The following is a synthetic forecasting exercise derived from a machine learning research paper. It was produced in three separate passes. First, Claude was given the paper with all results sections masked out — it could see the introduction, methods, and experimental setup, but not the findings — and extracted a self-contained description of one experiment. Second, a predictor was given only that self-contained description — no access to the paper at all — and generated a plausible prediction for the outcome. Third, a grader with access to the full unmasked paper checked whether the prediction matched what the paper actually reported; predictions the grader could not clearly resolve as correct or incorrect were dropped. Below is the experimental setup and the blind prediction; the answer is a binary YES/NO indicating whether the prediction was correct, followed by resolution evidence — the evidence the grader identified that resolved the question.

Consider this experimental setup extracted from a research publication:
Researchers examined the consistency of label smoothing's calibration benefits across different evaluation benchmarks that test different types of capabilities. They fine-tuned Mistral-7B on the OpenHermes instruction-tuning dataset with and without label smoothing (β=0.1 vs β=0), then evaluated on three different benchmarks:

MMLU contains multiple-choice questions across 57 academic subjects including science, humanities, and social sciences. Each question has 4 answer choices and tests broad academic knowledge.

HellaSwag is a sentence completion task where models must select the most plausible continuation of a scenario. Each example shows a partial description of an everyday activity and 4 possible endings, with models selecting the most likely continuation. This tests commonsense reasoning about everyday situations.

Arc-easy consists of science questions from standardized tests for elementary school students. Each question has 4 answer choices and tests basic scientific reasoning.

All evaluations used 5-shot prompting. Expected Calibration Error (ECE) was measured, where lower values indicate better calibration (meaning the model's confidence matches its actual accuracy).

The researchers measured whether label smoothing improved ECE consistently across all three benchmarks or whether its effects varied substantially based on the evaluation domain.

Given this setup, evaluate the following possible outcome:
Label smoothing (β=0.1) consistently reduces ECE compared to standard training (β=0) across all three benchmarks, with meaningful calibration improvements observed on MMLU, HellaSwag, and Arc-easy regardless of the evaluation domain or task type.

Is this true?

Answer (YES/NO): YES